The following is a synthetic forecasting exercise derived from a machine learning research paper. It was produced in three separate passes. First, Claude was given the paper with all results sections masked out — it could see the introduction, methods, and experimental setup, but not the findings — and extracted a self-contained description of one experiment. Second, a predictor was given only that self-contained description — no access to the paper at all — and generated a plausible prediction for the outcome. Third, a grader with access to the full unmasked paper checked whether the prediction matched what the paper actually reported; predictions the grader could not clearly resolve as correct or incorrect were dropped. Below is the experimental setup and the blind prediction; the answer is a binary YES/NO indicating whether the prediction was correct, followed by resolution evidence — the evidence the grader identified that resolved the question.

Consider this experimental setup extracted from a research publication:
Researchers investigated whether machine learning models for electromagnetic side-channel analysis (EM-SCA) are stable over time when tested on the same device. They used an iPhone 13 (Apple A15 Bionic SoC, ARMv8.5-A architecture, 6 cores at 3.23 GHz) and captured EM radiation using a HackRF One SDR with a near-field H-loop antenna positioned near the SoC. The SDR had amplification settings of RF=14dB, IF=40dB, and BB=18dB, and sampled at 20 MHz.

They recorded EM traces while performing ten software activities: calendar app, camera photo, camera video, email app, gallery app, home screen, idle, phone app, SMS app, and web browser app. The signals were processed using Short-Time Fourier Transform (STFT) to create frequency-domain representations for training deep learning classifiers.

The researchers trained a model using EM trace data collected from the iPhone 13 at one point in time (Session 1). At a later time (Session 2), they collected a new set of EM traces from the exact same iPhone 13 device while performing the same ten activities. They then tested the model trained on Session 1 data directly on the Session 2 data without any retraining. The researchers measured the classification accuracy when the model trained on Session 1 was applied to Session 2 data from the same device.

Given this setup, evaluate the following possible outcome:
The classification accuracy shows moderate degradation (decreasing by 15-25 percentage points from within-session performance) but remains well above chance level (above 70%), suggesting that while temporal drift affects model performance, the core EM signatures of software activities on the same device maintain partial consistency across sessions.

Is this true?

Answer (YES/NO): NO